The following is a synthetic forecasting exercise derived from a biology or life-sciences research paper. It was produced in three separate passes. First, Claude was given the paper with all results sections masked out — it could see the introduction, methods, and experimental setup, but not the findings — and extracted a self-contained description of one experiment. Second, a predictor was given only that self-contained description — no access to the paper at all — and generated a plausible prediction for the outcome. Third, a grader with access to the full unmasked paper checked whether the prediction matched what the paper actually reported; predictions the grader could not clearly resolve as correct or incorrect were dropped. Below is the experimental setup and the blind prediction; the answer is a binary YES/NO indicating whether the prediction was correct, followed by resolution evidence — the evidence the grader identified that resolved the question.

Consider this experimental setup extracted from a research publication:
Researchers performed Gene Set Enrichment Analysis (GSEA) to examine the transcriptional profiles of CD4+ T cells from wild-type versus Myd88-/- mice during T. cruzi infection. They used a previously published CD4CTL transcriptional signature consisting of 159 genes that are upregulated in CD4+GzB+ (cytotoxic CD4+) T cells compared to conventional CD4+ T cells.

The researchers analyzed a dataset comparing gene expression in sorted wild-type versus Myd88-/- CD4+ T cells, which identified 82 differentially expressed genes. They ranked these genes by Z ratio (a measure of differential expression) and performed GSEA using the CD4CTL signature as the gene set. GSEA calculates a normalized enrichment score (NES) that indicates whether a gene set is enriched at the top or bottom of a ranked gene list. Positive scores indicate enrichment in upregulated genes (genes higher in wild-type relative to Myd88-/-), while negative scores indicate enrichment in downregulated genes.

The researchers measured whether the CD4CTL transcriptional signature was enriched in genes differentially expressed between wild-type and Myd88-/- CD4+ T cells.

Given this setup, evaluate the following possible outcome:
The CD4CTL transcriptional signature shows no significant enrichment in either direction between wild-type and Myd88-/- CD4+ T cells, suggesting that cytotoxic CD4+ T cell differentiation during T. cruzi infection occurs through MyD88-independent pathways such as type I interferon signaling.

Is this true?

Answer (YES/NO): NO